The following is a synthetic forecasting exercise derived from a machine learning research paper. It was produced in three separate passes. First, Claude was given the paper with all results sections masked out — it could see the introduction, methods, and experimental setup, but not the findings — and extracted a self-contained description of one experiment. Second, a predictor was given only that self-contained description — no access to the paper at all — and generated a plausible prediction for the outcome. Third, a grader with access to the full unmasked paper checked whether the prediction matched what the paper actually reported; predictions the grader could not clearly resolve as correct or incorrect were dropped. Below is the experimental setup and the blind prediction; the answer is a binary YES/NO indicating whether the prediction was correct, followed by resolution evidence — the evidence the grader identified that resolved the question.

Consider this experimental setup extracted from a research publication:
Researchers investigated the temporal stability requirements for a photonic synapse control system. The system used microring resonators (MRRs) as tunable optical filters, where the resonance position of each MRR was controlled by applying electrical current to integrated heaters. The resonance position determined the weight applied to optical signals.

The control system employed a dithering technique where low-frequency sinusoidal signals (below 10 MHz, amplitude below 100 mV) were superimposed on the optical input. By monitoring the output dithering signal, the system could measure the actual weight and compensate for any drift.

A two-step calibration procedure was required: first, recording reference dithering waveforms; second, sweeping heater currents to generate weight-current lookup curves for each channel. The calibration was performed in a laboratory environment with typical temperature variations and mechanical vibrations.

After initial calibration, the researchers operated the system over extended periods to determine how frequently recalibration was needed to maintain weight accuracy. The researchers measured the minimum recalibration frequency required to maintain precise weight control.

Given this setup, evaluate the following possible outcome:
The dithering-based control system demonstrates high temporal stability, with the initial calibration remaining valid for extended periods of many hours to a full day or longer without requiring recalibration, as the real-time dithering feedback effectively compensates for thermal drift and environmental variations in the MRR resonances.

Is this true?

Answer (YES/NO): YES